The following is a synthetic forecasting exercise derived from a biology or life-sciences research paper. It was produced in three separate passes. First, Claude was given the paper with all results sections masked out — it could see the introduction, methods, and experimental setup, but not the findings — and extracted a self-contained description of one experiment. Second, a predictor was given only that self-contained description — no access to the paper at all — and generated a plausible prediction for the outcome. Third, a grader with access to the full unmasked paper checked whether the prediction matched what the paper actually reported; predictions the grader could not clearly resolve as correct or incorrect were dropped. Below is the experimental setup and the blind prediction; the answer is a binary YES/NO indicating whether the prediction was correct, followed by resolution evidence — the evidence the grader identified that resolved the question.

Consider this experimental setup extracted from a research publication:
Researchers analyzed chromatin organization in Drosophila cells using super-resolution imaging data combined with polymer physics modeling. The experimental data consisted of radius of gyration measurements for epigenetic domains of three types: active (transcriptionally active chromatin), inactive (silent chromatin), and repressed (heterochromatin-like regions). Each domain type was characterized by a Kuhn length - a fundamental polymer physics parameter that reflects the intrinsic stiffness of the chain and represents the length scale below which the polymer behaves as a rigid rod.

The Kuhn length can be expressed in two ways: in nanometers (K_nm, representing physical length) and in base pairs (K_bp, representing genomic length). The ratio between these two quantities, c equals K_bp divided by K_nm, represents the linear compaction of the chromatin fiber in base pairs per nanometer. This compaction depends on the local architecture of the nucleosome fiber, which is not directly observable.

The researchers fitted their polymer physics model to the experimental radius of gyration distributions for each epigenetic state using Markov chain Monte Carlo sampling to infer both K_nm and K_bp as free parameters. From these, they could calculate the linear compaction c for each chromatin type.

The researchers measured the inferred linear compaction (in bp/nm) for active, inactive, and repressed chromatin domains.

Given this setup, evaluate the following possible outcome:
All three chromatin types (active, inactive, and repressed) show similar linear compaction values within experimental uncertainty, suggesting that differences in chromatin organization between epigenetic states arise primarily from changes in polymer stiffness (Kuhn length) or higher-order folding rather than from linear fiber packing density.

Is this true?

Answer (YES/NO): NO